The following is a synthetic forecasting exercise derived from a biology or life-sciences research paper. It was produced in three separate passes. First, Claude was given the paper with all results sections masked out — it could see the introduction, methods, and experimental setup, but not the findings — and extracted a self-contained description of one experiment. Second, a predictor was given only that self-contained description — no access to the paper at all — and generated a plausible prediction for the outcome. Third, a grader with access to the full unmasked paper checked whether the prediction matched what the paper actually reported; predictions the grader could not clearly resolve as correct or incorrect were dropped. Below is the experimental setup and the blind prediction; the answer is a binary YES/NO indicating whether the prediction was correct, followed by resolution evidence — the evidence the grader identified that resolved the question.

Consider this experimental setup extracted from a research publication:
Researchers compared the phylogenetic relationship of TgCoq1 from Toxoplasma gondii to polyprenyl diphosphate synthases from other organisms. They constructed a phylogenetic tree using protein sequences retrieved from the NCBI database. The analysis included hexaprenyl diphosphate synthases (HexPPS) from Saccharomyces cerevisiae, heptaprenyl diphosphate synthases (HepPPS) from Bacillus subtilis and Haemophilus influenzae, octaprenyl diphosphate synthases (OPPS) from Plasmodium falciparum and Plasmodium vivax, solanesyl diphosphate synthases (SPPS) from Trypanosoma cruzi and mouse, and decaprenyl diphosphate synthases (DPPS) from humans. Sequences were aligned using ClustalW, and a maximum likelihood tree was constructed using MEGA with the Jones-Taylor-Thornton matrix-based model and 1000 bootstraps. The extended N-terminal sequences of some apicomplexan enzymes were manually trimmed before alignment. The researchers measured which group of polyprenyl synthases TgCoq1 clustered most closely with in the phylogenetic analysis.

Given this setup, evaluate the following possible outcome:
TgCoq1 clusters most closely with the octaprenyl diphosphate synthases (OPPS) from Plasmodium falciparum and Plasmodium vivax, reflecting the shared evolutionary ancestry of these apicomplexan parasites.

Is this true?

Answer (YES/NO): NO